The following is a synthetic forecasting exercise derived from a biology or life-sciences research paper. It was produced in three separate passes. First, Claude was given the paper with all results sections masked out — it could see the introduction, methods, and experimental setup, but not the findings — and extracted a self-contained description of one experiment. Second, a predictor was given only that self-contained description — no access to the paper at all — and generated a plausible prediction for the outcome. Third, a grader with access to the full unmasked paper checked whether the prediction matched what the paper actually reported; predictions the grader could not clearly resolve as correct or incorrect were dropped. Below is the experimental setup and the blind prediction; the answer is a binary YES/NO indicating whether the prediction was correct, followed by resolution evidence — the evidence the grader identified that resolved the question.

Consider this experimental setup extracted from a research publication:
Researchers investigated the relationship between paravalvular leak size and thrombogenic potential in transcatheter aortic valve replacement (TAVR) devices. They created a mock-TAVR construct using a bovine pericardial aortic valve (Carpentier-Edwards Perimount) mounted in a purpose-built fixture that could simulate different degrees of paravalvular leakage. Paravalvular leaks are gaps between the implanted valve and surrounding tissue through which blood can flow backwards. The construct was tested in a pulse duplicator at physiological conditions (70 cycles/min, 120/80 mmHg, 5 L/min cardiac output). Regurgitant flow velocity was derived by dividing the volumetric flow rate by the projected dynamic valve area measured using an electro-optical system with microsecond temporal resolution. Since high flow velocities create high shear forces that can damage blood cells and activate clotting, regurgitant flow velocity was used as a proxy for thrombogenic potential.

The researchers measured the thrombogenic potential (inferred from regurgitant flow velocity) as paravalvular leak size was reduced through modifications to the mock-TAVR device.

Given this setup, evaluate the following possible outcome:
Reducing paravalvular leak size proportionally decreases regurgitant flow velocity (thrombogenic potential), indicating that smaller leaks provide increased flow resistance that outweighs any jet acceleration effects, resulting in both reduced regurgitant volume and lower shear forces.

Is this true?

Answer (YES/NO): NO